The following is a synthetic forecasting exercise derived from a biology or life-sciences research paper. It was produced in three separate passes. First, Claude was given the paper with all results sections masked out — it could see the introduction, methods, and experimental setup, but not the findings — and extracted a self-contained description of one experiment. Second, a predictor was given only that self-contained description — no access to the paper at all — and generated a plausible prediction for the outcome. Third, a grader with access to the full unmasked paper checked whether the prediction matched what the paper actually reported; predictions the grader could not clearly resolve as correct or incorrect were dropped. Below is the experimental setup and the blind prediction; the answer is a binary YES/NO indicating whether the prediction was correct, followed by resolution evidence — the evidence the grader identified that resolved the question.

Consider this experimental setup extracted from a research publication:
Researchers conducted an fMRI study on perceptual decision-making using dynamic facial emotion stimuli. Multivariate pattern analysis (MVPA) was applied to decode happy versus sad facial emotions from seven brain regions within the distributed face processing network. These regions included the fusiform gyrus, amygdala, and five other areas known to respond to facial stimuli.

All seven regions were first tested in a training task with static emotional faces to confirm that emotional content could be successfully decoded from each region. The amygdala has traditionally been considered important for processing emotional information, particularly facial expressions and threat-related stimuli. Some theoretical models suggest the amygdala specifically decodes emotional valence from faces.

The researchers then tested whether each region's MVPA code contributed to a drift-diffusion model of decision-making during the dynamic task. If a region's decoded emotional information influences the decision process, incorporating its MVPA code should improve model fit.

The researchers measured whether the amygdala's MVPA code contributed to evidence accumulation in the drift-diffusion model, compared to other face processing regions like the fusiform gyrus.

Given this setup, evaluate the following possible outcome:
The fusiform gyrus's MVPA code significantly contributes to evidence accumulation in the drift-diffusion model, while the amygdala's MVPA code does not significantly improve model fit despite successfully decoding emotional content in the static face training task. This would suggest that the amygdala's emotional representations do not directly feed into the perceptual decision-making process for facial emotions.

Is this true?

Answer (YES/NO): YES